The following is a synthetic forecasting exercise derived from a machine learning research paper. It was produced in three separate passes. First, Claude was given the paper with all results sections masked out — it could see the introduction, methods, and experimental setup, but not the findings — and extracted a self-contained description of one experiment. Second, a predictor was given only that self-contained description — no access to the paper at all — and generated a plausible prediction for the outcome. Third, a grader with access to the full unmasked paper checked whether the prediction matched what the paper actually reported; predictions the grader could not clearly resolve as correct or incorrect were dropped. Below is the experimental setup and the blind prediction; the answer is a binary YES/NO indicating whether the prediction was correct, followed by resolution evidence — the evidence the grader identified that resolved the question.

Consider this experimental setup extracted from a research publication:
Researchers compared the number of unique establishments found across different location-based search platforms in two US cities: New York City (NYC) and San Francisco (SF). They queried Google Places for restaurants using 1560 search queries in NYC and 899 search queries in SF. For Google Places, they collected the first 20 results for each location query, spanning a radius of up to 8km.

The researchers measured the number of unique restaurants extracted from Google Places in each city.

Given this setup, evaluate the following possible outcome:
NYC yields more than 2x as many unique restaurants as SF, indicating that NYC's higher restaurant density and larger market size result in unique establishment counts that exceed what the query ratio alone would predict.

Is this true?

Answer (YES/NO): NO